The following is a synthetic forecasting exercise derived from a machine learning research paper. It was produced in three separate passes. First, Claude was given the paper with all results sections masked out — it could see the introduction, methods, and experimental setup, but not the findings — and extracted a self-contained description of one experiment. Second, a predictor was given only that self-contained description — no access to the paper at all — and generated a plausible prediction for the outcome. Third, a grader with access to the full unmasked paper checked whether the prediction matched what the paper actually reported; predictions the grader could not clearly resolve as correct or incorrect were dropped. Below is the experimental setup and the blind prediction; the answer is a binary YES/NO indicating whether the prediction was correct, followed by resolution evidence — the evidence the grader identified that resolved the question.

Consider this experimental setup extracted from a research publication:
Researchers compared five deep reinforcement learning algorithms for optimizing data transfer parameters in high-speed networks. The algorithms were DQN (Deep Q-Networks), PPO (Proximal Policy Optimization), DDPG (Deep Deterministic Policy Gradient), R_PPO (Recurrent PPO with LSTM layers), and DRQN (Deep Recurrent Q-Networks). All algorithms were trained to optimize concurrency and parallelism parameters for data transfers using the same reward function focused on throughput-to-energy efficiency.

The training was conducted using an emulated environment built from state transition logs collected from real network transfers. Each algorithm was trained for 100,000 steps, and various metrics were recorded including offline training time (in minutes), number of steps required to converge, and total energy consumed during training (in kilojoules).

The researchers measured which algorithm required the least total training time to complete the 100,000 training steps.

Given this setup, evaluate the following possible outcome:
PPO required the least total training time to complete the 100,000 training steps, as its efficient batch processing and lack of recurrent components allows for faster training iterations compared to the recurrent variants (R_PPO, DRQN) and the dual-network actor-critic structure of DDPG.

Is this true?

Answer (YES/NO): NO